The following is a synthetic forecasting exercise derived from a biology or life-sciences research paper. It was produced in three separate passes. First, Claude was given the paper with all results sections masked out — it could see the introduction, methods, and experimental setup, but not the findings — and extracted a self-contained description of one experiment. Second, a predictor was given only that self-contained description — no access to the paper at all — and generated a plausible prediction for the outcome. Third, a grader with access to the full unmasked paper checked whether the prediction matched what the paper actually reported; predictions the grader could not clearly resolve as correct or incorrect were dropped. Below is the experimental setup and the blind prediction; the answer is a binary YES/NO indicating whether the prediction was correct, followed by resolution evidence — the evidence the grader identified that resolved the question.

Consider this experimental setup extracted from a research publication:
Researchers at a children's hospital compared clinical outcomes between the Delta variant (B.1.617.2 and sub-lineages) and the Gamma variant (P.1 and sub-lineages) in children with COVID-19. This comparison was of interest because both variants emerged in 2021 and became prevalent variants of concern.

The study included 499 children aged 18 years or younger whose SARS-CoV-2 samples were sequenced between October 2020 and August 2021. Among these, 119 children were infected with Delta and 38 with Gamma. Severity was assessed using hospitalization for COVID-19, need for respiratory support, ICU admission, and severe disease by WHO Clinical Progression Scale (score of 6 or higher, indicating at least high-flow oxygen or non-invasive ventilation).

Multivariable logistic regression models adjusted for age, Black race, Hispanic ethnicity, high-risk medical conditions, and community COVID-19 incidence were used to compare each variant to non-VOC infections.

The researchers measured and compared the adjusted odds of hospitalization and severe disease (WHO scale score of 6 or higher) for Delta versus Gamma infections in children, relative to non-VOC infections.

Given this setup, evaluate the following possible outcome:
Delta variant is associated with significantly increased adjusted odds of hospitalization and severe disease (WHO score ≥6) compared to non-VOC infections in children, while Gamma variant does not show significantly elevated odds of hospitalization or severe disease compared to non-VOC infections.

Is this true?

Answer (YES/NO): NO